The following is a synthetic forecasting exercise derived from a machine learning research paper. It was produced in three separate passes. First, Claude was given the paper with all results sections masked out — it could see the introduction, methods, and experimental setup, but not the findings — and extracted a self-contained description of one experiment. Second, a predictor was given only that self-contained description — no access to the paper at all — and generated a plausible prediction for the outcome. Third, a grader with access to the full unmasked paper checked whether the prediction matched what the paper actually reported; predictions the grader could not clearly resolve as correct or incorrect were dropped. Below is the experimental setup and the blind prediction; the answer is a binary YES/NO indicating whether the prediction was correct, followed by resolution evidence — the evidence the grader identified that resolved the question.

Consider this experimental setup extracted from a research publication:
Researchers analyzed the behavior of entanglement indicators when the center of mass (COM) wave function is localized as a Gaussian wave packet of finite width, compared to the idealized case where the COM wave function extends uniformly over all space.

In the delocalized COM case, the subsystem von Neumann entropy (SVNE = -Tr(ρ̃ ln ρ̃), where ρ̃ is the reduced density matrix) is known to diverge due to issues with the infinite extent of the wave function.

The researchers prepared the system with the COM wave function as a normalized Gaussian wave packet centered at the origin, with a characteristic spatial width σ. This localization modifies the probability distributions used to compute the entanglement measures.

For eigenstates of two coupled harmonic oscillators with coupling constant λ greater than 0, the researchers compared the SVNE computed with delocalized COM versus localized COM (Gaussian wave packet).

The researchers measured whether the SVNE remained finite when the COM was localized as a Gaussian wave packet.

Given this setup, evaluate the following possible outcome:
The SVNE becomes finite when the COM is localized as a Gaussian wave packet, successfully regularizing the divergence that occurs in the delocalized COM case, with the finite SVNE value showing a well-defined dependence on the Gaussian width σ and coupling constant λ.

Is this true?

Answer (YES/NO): YES